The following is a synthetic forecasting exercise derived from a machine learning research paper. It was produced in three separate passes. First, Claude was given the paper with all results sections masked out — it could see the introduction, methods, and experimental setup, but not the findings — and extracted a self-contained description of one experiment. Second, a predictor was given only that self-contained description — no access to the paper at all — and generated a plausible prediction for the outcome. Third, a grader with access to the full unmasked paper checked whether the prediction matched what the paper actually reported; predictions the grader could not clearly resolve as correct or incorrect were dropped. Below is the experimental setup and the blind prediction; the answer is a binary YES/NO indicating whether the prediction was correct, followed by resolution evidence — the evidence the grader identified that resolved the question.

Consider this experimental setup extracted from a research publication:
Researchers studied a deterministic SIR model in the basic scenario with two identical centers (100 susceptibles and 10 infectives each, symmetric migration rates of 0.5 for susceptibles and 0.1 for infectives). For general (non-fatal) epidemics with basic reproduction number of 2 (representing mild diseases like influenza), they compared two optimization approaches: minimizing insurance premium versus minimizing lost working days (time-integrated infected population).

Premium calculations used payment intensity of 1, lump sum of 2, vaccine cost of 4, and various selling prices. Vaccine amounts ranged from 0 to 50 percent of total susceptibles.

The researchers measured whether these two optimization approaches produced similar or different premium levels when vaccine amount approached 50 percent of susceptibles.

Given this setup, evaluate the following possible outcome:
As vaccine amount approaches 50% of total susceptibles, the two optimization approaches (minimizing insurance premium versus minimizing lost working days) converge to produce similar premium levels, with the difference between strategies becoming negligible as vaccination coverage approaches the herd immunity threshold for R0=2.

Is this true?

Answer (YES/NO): YES